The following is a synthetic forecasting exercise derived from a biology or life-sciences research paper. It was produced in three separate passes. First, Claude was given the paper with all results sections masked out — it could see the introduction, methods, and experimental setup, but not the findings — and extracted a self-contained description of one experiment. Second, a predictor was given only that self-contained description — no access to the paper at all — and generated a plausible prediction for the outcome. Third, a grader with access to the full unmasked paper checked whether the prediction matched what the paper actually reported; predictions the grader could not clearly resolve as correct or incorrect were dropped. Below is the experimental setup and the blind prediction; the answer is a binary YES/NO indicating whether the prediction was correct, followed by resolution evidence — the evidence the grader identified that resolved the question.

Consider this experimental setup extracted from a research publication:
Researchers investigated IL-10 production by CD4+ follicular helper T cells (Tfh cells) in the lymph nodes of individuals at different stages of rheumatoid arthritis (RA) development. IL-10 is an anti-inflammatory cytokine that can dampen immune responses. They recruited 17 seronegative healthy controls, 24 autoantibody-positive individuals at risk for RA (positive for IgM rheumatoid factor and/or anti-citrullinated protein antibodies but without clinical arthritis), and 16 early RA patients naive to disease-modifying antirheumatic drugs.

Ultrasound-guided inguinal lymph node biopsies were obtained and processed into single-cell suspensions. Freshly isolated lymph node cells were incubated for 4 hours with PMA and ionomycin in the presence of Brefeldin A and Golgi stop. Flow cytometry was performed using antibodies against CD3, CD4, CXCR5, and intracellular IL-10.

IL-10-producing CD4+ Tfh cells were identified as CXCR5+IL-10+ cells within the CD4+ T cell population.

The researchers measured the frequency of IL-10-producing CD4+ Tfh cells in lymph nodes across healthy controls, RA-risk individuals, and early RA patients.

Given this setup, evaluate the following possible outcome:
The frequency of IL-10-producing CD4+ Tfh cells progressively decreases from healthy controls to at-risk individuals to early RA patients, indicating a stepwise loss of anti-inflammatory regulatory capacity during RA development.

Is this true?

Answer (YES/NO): NO